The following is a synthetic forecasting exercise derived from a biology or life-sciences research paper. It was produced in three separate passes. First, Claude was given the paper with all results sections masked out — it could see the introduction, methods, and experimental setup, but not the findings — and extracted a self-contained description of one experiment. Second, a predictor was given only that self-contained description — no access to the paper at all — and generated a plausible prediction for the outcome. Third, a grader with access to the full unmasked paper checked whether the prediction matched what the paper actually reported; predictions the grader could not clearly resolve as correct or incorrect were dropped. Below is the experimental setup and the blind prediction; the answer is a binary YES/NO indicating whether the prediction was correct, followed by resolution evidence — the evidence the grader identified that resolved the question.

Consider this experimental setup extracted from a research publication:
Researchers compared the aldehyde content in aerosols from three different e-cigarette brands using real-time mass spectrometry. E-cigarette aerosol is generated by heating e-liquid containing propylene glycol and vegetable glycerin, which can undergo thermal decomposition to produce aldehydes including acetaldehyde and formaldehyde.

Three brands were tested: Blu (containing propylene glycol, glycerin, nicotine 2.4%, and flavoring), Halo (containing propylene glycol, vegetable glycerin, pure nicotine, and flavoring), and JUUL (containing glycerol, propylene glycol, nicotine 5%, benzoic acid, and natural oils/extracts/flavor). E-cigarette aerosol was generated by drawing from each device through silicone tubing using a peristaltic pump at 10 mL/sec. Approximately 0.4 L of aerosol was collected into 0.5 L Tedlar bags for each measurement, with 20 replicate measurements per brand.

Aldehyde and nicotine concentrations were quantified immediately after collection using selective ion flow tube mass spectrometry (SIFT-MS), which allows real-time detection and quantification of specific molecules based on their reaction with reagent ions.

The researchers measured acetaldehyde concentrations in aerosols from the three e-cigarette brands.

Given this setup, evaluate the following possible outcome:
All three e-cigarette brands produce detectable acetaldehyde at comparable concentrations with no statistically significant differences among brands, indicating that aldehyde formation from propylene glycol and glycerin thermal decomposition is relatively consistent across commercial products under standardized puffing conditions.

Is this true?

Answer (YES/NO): NO